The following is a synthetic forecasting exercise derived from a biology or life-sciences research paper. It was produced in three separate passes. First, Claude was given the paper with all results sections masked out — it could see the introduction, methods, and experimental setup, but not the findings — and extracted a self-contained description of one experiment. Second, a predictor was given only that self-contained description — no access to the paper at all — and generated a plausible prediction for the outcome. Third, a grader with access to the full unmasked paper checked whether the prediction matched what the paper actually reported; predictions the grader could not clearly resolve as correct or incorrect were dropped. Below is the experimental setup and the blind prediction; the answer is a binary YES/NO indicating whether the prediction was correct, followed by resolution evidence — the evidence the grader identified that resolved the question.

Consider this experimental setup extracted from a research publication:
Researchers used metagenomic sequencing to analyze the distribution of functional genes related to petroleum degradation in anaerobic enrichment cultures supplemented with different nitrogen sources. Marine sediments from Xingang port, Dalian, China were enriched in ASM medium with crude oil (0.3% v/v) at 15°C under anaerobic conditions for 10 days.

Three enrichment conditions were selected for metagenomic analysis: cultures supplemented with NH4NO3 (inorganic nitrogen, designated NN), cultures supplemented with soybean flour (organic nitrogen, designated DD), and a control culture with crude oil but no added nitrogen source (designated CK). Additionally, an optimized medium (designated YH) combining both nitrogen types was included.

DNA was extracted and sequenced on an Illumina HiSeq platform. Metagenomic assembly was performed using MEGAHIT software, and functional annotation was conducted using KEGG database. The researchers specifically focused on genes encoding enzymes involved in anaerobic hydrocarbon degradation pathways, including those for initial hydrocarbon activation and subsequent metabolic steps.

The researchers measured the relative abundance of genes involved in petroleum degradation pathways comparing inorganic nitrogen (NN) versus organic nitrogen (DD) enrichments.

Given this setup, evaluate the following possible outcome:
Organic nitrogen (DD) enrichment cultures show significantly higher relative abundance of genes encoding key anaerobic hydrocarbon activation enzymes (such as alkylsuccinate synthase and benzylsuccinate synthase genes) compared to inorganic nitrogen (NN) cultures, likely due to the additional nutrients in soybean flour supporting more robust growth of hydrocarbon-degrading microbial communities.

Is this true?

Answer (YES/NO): YES